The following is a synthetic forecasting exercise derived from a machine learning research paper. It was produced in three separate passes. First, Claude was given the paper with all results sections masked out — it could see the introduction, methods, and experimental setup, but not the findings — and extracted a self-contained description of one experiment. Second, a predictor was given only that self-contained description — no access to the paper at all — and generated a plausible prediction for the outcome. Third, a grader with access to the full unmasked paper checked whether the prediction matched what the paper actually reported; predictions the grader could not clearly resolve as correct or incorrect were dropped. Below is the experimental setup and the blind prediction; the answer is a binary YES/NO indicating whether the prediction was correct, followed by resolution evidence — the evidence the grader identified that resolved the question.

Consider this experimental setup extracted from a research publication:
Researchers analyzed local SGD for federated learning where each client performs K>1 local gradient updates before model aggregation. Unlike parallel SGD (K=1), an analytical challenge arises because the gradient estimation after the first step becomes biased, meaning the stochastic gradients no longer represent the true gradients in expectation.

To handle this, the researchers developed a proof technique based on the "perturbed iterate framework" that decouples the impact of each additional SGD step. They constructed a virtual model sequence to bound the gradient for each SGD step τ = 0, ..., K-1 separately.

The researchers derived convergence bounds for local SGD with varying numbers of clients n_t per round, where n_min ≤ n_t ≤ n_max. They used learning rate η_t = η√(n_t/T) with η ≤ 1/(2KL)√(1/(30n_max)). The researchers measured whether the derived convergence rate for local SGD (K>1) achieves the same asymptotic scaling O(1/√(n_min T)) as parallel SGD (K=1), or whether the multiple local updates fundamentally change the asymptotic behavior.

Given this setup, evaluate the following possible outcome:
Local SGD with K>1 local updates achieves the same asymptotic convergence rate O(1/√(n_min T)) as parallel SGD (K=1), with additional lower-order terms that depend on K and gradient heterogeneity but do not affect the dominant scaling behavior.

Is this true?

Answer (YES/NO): YES